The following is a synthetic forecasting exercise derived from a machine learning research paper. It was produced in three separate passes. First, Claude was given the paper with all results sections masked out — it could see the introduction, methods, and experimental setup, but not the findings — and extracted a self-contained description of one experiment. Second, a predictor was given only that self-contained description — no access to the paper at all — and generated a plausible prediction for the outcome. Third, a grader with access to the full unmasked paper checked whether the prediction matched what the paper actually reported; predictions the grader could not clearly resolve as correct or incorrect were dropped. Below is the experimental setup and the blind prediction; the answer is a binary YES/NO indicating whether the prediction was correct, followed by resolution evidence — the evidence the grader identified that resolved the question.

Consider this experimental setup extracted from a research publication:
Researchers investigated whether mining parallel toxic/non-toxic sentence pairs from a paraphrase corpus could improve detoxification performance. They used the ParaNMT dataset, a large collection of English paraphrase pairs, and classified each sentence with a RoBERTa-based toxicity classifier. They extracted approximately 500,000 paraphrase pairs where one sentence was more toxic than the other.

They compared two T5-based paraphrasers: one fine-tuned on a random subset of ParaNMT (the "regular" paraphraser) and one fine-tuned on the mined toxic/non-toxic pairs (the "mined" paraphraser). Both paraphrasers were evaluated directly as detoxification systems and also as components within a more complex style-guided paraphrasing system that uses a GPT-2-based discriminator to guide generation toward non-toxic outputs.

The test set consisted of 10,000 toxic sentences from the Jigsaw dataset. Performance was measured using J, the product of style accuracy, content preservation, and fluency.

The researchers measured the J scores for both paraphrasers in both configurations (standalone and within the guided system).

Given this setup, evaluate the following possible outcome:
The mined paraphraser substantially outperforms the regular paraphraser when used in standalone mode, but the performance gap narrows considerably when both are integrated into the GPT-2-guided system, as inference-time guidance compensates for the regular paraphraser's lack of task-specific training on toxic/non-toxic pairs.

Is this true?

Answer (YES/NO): YES